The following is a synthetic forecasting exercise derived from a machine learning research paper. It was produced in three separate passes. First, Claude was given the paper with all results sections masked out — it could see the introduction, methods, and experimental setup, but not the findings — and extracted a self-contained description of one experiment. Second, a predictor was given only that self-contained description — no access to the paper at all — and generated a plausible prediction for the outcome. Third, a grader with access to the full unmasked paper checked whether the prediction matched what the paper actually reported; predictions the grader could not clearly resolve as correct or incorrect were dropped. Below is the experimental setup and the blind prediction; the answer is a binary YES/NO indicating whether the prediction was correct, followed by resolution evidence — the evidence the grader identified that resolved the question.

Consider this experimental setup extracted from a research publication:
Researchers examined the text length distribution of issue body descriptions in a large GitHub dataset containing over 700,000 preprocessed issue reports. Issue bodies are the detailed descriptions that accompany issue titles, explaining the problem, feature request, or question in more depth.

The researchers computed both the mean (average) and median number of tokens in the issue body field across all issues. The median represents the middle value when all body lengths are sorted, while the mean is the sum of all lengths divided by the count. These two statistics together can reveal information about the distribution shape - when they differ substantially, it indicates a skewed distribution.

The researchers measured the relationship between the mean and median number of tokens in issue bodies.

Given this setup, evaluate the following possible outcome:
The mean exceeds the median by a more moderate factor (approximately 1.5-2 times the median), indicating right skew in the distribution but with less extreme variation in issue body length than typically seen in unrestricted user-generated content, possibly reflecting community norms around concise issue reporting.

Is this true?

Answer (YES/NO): NO